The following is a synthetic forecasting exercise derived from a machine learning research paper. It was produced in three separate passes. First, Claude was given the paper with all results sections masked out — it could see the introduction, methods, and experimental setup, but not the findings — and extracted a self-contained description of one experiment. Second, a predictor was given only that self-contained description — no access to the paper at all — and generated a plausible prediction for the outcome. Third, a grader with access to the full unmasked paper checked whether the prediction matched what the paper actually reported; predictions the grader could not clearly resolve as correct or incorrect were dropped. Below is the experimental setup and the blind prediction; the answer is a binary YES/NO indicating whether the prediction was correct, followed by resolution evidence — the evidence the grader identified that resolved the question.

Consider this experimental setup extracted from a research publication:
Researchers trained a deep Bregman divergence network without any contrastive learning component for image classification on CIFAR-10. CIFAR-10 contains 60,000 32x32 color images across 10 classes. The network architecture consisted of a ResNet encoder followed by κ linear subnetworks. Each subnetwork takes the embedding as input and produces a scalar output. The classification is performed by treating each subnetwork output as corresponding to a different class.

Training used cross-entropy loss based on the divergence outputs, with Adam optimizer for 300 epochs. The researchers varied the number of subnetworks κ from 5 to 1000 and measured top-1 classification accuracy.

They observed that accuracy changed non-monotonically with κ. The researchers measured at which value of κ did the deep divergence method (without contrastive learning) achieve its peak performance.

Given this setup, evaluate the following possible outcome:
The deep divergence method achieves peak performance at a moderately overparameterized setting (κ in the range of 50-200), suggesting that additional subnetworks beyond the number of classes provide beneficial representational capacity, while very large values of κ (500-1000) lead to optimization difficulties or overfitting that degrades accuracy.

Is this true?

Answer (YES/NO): YES